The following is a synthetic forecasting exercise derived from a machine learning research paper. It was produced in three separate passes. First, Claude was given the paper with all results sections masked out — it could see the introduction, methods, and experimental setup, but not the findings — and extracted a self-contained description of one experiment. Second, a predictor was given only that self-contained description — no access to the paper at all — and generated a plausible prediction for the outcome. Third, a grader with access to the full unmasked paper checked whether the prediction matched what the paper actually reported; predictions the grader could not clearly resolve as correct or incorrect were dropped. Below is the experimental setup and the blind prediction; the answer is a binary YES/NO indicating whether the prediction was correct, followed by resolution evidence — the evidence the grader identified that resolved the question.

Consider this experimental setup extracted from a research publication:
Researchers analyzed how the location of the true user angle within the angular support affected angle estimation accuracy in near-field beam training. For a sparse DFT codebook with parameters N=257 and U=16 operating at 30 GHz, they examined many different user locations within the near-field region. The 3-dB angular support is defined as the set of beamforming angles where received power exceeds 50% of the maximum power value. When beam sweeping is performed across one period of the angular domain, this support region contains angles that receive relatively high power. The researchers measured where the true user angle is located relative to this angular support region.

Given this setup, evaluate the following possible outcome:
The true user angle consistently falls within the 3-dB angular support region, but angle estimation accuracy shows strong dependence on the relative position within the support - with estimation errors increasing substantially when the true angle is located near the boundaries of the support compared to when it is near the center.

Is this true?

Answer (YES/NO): NO